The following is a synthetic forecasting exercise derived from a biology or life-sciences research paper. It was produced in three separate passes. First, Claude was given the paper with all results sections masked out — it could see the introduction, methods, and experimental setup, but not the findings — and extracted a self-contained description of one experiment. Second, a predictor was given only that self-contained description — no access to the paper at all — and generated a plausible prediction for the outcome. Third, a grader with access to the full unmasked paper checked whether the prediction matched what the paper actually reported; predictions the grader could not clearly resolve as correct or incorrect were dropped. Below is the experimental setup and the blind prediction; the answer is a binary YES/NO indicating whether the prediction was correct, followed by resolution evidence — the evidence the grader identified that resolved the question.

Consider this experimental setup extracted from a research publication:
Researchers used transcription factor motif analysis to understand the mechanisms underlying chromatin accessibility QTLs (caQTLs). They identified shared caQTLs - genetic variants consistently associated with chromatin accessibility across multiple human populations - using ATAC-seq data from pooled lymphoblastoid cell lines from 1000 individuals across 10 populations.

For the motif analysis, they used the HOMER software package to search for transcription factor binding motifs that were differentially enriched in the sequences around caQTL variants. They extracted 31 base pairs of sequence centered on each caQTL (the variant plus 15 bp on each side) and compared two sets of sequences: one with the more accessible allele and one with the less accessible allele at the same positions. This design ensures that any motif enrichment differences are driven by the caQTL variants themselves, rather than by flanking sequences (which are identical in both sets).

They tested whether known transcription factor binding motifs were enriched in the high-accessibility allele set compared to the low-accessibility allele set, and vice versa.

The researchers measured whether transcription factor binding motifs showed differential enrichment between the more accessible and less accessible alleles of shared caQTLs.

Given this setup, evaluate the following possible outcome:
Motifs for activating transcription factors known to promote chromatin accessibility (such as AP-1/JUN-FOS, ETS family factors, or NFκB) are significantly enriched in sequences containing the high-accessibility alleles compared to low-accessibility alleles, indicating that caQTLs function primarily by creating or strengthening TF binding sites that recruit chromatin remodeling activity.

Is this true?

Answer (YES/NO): YES